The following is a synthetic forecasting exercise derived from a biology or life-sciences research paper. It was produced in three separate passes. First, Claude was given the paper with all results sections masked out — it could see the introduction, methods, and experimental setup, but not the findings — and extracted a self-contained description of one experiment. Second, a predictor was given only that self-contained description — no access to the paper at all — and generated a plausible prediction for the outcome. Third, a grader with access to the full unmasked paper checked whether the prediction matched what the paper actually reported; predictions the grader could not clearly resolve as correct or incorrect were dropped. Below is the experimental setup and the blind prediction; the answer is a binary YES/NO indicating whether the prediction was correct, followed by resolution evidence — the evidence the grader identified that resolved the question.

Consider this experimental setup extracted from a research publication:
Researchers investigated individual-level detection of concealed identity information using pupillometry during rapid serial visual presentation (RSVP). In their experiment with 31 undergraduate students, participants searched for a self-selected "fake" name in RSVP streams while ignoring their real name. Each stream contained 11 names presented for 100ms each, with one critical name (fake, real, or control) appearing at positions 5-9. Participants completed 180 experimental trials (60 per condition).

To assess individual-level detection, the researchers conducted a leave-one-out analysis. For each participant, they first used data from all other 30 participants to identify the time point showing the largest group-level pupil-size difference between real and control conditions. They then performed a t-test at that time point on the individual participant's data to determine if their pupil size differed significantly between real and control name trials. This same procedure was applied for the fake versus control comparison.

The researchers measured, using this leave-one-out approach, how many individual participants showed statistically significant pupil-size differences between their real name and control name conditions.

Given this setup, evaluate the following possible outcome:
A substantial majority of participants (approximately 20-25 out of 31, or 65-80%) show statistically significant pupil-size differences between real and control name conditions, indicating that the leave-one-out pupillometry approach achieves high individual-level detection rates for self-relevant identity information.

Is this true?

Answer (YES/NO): NO